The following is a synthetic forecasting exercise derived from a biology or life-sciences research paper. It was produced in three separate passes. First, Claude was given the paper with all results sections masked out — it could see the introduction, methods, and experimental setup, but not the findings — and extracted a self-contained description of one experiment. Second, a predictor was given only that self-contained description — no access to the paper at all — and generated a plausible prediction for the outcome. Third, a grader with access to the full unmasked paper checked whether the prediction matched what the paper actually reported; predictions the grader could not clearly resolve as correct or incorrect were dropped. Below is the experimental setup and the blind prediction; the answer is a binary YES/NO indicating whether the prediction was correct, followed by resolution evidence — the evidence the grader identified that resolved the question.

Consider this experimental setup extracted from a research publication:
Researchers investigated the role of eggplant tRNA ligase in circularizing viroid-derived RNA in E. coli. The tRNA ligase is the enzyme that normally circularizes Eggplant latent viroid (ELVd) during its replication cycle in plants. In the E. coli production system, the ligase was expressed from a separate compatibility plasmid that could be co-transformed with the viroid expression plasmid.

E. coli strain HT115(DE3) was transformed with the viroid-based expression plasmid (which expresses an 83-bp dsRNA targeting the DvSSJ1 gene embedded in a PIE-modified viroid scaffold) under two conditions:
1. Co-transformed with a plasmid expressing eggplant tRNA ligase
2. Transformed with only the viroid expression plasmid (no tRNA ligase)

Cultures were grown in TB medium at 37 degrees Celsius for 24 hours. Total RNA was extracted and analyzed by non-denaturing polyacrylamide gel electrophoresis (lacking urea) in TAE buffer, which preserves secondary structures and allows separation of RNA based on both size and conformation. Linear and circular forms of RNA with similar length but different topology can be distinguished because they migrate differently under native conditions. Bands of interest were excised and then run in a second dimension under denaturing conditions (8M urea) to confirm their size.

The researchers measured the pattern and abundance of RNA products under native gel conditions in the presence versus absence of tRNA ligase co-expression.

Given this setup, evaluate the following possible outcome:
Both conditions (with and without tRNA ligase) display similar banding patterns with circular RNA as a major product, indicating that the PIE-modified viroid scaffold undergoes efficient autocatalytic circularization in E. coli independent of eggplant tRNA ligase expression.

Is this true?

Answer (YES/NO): YES